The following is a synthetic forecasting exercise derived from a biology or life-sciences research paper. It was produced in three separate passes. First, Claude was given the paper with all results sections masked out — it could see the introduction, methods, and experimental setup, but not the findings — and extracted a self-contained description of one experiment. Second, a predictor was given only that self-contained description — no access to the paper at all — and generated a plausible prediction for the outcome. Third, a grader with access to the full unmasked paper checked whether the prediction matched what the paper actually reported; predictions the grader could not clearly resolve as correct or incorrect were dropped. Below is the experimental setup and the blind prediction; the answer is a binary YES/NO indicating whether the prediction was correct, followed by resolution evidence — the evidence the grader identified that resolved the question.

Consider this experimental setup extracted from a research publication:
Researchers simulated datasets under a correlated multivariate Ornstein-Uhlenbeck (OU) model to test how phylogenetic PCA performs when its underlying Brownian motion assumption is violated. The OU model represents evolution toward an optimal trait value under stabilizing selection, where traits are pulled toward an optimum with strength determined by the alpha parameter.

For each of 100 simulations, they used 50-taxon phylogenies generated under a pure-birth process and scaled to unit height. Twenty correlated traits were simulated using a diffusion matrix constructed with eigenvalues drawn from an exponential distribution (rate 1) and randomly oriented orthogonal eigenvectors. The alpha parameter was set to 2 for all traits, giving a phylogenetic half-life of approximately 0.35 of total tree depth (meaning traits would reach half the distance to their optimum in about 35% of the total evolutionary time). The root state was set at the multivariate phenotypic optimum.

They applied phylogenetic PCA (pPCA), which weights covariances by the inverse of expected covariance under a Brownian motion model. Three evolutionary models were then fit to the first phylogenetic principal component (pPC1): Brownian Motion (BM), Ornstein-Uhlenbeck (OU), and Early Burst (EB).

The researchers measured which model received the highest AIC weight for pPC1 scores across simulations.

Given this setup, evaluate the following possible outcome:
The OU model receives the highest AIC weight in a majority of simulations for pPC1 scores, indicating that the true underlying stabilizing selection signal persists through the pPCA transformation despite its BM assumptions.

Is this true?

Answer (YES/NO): YES